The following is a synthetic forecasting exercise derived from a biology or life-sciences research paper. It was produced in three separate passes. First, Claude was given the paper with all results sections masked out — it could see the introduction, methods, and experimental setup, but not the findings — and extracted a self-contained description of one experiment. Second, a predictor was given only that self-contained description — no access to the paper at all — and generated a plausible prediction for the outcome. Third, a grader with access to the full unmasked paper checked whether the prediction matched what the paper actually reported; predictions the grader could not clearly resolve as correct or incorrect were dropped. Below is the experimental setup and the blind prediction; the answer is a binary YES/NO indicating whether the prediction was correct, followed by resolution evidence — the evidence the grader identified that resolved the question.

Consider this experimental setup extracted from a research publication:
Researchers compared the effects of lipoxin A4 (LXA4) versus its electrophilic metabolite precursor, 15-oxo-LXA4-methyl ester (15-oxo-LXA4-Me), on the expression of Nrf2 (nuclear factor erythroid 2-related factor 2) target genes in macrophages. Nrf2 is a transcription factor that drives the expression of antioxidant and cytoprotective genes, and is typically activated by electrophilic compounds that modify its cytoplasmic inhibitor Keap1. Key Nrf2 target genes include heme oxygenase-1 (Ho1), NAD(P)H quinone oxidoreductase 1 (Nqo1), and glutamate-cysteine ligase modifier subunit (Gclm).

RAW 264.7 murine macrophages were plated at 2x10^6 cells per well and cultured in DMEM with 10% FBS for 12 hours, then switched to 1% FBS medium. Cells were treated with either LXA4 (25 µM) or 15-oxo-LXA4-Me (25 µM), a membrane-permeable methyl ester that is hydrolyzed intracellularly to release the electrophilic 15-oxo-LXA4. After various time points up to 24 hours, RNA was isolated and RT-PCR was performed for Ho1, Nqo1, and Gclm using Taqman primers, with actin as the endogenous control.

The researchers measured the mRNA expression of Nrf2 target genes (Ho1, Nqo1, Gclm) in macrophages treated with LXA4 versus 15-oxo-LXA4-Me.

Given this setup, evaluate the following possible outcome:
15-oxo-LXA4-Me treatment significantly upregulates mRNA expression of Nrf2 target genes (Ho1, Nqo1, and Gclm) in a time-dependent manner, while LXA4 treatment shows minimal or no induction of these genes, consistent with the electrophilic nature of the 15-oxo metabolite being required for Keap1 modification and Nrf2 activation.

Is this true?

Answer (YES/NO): YES